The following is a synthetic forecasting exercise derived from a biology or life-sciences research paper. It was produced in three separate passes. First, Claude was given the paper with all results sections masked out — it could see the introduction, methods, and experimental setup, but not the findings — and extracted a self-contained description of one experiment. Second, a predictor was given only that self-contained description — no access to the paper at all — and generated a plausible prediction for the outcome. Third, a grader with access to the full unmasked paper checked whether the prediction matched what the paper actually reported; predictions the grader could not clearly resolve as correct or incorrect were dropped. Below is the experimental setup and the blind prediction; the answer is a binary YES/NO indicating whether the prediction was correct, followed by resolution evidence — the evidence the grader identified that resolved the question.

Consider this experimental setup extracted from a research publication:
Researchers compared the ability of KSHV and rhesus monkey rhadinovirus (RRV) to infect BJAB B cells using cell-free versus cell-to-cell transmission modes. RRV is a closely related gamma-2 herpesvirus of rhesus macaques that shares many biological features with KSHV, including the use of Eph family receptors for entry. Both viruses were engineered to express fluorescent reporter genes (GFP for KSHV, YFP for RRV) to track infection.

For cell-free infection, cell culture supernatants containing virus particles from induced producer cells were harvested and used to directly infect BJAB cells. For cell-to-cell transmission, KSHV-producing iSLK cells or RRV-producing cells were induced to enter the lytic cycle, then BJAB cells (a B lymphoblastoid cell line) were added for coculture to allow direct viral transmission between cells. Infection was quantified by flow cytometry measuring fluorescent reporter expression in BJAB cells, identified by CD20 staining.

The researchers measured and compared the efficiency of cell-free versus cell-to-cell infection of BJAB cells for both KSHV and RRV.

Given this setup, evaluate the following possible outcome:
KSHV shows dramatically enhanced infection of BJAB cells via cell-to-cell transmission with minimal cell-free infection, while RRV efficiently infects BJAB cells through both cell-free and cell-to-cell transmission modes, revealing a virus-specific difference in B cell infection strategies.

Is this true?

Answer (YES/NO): NO